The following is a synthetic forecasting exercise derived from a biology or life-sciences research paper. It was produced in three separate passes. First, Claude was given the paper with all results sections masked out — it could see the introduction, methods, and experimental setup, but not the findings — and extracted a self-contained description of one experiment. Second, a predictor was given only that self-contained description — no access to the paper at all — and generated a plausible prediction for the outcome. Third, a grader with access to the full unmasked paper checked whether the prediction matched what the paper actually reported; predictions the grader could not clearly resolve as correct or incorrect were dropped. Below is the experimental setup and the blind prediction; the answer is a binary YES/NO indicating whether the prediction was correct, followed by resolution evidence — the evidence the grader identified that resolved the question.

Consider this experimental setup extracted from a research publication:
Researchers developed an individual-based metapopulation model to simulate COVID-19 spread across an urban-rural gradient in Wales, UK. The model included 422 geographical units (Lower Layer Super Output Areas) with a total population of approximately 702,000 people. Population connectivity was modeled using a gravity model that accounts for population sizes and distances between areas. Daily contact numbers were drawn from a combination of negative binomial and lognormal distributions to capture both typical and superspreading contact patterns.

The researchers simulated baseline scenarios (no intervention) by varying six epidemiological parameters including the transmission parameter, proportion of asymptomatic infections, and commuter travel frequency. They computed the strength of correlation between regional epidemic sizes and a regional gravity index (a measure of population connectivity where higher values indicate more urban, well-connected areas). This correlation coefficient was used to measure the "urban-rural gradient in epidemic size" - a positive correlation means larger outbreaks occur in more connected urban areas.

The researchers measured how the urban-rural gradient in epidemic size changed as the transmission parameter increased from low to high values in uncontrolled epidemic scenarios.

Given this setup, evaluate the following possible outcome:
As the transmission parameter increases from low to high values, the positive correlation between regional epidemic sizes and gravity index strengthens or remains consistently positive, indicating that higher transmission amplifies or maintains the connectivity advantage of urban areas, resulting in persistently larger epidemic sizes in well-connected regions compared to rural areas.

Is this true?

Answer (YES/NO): NO